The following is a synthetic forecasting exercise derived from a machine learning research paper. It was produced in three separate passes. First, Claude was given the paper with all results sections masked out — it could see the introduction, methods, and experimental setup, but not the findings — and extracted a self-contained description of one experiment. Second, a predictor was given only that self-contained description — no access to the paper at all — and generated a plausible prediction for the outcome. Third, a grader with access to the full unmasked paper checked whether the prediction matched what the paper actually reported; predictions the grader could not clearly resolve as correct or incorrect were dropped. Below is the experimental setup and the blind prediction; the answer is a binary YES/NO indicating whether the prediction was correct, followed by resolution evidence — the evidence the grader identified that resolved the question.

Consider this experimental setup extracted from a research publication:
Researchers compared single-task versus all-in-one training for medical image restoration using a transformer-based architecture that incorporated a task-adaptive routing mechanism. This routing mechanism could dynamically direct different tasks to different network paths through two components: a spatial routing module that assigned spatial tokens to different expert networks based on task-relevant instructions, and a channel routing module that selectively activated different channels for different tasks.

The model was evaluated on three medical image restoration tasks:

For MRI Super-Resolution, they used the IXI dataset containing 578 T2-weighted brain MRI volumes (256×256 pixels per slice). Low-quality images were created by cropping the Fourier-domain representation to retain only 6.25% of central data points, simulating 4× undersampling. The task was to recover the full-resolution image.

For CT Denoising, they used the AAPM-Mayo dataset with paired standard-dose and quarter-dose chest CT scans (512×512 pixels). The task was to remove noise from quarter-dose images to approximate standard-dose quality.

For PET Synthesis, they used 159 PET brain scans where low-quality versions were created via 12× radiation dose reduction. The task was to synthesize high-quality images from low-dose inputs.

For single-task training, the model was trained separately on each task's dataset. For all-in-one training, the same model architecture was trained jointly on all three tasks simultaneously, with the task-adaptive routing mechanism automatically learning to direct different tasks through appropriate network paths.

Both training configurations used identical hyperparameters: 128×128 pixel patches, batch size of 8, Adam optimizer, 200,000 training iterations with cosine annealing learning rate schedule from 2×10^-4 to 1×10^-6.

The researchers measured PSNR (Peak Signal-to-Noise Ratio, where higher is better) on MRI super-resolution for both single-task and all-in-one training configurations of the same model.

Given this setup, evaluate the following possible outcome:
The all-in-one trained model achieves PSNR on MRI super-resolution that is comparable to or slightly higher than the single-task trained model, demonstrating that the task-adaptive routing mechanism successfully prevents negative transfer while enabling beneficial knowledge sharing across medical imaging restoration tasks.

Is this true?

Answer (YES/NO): YES